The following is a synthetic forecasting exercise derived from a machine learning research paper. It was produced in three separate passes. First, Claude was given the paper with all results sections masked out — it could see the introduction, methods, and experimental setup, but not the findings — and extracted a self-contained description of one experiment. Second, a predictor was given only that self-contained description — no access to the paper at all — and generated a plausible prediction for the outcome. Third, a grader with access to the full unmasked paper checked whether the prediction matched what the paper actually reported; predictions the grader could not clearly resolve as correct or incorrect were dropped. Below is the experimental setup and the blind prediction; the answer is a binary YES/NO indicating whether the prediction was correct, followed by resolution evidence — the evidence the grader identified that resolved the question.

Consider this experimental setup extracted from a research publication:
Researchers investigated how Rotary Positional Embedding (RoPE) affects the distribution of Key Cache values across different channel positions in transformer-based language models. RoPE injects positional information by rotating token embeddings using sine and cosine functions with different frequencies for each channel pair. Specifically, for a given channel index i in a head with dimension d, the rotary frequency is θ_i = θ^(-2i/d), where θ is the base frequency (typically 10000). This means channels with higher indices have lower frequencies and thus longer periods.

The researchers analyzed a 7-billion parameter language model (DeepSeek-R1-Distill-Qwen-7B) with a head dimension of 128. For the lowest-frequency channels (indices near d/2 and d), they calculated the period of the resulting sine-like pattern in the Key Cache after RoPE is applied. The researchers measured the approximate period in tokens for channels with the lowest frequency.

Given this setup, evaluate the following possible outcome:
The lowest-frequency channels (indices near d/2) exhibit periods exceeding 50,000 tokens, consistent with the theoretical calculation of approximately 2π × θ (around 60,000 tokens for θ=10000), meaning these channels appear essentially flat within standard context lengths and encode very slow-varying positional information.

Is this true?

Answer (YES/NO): YES